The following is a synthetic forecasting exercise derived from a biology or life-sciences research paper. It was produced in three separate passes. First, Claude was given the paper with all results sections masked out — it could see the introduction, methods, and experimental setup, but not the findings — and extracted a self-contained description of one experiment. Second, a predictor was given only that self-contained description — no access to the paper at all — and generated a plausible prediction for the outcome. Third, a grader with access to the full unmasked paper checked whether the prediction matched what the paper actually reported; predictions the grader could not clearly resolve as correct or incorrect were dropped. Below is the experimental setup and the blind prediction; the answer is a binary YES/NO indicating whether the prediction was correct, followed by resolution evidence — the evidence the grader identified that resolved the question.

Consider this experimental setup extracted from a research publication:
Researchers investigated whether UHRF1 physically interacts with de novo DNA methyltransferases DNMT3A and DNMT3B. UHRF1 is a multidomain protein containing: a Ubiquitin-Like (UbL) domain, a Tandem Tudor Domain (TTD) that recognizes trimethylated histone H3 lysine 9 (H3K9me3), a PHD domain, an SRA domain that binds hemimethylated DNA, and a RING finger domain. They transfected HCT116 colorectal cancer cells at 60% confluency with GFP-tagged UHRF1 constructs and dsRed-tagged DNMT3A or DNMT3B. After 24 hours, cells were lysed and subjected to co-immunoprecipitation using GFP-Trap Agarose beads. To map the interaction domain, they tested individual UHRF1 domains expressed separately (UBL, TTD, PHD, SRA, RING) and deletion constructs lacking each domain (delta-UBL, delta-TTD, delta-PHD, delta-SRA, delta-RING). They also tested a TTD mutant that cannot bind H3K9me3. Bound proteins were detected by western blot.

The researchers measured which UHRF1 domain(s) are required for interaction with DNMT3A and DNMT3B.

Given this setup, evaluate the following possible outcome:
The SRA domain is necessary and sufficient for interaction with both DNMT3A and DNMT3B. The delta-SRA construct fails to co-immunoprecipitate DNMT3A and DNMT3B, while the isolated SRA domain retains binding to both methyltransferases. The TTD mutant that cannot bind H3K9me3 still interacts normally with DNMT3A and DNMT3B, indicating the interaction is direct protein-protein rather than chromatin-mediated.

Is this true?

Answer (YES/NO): NO